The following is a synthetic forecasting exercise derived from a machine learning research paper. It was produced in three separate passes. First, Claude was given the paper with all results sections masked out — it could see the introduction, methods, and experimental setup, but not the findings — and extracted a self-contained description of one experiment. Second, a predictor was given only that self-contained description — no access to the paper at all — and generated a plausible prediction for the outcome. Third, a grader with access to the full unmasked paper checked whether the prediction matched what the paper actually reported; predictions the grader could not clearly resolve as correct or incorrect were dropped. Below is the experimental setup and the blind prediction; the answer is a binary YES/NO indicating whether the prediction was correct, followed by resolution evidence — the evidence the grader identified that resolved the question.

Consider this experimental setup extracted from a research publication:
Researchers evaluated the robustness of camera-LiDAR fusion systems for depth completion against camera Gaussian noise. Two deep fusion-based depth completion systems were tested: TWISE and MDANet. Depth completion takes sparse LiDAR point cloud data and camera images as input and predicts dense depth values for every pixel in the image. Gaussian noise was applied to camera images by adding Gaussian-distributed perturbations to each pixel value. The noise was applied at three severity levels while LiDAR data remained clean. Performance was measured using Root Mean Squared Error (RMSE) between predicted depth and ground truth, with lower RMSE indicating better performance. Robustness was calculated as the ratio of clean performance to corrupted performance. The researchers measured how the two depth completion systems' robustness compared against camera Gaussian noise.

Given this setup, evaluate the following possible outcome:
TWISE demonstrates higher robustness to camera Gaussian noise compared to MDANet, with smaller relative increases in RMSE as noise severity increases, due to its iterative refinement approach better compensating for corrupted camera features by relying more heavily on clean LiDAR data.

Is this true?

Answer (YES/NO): YES